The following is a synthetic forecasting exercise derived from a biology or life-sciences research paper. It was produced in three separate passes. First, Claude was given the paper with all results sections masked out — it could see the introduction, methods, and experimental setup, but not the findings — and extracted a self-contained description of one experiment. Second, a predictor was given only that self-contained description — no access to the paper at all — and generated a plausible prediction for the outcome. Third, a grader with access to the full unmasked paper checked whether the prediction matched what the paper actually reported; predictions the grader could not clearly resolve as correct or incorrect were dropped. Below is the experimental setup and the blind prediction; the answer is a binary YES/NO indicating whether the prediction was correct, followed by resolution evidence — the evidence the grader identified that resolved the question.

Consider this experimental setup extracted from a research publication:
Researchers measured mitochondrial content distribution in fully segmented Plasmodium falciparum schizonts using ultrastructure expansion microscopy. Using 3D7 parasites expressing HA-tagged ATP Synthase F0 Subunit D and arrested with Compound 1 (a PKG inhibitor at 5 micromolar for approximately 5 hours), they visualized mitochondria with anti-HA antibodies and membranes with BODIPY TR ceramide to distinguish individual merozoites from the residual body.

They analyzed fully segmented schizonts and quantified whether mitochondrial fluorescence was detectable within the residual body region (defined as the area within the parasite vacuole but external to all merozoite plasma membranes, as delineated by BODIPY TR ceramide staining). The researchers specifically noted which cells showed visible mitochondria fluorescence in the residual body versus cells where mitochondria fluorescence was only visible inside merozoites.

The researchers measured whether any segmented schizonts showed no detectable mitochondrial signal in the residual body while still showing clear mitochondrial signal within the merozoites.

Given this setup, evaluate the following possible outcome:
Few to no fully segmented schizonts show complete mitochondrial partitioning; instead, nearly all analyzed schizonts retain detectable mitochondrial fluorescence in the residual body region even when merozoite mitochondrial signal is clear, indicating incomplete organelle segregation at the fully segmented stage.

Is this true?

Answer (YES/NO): NO